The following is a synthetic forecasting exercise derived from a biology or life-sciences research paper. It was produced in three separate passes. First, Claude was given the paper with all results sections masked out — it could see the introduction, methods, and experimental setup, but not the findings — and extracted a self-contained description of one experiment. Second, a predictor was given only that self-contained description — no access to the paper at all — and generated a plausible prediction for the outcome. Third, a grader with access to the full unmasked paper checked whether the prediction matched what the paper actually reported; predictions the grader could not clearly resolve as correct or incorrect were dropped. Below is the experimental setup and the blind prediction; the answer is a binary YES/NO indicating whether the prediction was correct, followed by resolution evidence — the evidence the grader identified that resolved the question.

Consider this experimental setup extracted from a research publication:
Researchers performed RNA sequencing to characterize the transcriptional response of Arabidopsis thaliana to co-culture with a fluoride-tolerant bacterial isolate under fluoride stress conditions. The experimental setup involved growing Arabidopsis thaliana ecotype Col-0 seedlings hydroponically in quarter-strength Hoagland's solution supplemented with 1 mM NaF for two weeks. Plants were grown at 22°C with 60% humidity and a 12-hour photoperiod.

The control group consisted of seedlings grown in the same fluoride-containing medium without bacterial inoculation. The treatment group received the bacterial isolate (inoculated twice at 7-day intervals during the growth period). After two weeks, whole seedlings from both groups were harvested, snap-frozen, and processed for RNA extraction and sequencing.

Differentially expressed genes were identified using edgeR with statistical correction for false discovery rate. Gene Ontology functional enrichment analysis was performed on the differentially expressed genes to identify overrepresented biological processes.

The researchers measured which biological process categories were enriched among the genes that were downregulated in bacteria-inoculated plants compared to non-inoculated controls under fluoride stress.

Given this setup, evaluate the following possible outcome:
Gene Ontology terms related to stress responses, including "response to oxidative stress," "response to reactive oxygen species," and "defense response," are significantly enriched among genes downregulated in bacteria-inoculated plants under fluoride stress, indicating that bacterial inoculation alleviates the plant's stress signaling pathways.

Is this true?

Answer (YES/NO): YES